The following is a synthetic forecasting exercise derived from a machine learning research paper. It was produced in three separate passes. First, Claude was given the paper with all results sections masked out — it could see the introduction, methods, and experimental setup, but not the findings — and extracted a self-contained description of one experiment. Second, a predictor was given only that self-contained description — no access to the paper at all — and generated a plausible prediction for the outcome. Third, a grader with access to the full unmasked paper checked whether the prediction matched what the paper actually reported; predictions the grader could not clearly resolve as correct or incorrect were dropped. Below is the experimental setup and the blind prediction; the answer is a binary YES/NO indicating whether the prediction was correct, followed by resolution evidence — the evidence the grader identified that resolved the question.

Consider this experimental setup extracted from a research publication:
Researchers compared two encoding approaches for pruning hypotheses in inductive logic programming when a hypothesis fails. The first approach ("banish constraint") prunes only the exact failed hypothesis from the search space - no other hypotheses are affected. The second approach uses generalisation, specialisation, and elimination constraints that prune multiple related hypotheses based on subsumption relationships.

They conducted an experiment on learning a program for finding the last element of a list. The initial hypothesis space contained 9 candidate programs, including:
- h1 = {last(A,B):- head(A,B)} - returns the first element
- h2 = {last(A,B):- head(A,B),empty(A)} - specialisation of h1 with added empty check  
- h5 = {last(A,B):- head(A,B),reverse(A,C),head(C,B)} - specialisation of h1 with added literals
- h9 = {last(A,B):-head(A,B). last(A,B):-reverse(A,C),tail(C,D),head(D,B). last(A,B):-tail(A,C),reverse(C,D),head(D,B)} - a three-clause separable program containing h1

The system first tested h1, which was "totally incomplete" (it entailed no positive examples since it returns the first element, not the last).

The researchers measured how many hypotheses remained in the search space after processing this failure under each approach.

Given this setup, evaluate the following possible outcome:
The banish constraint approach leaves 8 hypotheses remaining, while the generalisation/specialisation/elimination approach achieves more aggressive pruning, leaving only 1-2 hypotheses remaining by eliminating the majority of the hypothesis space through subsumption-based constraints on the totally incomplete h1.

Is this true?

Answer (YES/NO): NO